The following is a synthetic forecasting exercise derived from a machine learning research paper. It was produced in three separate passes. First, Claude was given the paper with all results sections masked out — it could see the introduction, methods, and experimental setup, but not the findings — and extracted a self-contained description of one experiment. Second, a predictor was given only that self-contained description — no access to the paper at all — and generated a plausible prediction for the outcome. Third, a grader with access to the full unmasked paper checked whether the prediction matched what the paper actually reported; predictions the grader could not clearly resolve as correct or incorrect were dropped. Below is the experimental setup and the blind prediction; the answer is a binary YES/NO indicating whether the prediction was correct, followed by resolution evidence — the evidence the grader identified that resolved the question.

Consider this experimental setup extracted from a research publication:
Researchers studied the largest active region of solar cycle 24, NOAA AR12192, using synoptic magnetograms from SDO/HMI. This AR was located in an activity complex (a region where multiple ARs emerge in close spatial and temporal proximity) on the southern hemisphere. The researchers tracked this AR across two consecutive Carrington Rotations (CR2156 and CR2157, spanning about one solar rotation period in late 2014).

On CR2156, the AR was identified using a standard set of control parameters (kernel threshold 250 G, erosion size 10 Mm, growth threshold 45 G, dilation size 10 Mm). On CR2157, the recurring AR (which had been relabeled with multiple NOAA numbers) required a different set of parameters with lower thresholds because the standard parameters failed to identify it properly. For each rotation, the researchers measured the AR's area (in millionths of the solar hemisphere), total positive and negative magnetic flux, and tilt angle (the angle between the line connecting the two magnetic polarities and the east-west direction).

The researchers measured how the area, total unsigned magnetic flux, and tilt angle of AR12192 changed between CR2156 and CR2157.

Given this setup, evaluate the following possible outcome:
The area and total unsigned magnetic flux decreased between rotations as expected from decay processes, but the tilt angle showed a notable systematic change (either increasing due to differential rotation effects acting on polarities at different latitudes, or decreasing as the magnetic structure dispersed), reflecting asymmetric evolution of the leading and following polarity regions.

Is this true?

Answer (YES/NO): NO